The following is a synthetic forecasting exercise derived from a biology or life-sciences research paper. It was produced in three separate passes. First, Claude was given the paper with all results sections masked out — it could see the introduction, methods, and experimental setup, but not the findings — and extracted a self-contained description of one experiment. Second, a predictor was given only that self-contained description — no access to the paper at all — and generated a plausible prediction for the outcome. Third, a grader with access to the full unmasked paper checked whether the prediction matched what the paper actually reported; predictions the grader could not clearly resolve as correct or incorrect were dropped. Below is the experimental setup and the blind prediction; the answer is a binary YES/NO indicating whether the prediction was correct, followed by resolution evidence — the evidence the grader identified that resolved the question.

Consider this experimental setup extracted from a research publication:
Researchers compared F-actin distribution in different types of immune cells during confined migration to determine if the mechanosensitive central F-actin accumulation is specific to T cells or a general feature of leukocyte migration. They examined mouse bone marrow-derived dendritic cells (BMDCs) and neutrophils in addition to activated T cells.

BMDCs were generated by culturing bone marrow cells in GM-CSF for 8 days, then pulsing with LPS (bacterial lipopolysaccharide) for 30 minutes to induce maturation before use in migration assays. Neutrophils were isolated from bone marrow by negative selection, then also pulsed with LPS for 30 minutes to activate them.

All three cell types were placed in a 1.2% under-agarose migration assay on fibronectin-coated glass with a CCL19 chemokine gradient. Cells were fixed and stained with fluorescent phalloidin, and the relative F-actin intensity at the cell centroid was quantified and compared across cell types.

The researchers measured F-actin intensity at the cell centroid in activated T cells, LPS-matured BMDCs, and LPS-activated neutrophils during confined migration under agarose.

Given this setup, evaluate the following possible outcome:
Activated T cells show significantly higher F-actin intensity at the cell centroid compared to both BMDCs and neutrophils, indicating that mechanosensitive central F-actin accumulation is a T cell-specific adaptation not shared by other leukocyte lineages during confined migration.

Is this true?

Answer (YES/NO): NO